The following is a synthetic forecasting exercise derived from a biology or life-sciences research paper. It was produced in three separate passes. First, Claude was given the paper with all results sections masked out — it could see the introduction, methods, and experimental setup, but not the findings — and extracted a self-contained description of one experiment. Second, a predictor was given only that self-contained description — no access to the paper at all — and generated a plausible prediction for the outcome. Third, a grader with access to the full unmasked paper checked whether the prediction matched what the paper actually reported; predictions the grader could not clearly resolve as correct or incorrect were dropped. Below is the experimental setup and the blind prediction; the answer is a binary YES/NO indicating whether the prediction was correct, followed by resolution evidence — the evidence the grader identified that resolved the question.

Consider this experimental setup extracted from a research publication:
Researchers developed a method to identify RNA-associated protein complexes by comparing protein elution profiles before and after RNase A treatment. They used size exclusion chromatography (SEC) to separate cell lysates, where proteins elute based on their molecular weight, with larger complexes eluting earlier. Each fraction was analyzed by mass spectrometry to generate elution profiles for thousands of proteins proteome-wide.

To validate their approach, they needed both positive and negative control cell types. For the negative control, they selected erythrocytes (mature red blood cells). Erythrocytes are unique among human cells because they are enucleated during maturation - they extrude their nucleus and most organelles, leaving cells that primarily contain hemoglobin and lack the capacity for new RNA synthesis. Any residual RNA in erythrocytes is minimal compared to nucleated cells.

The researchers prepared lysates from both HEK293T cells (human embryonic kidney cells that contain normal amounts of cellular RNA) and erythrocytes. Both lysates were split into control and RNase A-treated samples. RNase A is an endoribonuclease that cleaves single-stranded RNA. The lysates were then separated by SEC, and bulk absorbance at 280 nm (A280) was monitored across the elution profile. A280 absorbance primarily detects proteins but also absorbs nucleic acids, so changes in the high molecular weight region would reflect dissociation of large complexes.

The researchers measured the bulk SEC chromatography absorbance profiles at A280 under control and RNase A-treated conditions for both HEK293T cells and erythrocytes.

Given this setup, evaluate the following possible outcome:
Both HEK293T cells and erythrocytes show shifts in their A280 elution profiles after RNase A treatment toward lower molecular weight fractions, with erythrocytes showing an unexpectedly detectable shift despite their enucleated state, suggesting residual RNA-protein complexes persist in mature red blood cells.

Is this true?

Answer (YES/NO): NO